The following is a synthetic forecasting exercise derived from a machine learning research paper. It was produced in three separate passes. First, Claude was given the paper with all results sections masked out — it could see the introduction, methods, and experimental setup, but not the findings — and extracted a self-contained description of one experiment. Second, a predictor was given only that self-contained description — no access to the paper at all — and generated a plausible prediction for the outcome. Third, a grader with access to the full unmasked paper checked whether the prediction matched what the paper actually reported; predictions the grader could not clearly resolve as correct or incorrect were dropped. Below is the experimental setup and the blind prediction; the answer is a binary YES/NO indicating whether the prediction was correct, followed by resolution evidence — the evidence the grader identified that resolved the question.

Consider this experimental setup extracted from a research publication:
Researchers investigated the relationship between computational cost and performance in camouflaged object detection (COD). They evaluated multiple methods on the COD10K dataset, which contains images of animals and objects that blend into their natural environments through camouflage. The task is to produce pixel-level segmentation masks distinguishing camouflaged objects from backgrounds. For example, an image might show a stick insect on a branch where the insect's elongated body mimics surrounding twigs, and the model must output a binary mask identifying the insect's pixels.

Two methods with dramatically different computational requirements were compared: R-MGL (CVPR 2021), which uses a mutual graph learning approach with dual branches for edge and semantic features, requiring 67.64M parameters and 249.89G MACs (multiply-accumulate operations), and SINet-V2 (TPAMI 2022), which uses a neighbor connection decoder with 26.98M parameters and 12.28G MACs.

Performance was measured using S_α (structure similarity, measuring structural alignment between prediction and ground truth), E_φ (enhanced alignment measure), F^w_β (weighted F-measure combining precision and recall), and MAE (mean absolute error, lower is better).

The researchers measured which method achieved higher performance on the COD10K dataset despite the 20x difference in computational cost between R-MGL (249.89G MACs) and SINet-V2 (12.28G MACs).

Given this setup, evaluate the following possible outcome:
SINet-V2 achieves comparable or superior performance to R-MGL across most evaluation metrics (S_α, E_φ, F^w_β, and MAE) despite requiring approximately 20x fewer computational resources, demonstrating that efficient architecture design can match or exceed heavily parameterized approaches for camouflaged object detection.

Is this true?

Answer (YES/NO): YES